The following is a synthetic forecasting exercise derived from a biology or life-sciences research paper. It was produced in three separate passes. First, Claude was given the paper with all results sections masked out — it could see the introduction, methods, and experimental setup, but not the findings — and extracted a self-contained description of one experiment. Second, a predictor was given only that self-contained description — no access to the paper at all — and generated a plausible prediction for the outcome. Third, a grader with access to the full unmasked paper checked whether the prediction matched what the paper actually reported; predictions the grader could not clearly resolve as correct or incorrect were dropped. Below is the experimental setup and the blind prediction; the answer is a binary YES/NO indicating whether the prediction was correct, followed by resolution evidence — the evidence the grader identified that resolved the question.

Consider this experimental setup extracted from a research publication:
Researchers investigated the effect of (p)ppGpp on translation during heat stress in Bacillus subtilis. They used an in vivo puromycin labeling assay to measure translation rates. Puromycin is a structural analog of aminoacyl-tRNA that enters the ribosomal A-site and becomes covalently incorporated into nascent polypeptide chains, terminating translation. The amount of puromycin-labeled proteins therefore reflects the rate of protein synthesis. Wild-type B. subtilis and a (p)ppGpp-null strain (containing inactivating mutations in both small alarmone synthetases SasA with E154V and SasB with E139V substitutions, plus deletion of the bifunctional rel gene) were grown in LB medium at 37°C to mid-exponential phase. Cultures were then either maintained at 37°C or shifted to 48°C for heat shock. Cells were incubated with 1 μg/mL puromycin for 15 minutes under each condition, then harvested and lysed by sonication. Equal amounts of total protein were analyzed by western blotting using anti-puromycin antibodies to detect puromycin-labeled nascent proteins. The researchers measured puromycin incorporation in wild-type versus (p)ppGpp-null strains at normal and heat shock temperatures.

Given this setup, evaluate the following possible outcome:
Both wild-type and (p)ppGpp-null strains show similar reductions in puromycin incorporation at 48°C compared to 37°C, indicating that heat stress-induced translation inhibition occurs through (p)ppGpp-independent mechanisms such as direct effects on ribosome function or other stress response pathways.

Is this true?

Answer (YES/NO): NO